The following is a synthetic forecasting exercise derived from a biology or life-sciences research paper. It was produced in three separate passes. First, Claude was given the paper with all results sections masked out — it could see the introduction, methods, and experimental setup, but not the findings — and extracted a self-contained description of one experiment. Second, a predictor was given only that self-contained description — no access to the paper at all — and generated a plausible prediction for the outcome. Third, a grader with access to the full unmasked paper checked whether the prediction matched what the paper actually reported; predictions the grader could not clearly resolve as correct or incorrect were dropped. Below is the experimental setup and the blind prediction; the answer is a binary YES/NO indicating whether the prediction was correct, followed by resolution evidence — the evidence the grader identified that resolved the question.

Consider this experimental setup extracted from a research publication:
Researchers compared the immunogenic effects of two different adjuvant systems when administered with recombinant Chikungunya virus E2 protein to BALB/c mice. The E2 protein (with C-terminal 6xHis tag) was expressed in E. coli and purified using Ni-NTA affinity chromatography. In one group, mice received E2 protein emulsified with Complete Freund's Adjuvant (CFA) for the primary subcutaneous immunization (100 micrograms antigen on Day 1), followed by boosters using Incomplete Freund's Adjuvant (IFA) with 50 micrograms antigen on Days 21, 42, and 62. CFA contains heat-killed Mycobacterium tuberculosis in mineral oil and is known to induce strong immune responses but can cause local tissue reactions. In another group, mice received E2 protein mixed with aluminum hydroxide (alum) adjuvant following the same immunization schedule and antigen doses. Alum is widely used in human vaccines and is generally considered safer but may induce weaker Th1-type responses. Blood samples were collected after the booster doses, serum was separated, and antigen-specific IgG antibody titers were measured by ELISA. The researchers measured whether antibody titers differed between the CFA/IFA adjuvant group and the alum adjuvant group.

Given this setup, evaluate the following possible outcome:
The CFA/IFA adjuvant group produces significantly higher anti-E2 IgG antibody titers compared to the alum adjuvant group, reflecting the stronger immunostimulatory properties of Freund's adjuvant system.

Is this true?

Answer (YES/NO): YES